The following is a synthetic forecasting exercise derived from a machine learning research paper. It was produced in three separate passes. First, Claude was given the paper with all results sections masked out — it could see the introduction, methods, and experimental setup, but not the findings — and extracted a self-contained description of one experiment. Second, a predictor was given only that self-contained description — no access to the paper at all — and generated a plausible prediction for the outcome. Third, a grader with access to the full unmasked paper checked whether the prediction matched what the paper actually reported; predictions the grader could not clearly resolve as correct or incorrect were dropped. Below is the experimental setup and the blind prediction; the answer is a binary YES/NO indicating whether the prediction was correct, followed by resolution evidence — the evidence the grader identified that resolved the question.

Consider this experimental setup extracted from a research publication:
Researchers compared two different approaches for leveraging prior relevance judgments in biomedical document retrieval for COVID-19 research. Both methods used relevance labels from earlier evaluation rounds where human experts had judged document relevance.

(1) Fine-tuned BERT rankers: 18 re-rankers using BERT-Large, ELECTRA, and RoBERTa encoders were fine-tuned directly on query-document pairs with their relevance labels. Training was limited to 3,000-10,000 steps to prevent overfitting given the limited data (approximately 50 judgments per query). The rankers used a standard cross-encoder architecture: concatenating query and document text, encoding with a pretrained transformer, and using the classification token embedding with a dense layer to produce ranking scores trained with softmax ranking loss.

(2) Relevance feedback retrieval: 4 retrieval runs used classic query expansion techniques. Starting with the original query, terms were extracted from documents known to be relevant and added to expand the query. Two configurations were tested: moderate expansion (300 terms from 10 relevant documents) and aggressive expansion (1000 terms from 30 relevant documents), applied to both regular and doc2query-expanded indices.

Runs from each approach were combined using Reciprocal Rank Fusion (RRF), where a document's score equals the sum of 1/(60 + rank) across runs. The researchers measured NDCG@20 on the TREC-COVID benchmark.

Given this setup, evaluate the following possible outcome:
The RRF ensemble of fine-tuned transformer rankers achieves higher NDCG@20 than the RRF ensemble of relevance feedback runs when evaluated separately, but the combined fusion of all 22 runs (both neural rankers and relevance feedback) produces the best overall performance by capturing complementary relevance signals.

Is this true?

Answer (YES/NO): NO